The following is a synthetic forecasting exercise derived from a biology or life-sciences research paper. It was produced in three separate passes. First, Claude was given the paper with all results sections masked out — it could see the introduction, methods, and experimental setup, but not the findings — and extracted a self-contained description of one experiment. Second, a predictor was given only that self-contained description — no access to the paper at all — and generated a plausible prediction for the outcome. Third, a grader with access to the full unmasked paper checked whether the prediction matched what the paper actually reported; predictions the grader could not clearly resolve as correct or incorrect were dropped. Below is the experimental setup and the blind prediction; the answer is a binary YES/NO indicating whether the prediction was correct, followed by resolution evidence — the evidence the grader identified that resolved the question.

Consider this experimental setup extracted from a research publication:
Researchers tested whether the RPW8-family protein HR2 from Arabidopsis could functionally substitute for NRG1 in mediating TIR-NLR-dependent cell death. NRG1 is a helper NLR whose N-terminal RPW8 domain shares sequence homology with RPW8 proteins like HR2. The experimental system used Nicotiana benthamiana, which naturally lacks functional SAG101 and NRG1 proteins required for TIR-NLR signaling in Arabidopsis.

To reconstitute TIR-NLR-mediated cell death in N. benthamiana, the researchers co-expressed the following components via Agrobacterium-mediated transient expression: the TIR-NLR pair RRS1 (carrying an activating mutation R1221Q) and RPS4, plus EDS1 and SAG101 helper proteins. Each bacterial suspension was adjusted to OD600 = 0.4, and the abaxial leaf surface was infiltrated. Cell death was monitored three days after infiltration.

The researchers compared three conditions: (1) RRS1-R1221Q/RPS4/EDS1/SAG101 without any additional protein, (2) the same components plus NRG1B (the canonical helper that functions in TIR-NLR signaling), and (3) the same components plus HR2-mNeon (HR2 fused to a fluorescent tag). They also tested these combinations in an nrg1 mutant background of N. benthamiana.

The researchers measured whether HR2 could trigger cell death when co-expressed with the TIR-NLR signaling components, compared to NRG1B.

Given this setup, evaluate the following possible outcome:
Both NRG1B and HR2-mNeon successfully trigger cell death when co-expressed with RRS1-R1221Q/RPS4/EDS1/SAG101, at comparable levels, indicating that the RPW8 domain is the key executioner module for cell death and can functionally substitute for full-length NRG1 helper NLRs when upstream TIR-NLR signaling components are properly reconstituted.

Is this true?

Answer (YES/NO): NO